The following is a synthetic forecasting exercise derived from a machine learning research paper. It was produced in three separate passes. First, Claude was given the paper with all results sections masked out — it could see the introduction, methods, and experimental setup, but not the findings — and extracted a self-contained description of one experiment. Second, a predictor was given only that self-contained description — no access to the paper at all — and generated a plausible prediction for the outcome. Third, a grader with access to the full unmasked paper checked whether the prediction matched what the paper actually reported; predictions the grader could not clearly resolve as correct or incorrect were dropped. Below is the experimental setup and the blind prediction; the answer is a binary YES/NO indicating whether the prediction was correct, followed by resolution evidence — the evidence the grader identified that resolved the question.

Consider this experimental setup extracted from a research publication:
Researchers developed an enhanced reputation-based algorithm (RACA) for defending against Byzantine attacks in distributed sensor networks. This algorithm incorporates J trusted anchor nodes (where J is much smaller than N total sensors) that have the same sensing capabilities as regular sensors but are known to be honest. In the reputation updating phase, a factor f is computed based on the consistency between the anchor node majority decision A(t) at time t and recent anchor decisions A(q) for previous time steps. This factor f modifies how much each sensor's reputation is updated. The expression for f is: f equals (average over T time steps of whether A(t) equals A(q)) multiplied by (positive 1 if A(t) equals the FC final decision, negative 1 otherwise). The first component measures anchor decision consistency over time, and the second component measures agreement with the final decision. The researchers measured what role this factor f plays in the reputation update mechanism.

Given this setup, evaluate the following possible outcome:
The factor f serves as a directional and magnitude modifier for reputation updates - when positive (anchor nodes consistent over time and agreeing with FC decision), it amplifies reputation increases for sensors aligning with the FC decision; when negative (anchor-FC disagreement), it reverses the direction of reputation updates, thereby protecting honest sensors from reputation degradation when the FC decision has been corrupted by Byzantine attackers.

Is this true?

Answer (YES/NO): NO